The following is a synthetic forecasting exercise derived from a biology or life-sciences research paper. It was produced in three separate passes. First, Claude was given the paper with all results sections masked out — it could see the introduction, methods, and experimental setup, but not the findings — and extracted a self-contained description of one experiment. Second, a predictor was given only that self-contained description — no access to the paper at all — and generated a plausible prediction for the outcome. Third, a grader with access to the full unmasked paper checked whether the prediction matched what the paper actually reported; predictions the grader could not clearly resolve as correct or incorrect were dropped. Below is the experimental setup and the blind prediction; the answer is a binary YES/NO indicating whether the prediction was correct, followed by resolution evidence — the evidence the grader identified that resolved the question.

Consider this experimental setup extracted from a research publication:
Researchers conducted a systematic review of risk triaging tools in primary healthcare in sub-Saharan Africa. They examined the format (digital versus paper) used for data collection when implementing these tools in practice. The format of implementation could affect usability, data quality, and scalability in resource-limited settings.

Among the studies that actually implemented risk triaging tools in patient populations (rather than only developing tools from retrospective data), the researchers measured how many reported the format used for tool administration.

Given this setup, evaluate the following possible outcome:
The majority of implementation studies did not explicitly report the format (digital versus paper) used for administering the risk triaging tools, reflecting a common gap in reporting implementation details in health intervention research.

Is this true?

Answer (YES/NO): YES